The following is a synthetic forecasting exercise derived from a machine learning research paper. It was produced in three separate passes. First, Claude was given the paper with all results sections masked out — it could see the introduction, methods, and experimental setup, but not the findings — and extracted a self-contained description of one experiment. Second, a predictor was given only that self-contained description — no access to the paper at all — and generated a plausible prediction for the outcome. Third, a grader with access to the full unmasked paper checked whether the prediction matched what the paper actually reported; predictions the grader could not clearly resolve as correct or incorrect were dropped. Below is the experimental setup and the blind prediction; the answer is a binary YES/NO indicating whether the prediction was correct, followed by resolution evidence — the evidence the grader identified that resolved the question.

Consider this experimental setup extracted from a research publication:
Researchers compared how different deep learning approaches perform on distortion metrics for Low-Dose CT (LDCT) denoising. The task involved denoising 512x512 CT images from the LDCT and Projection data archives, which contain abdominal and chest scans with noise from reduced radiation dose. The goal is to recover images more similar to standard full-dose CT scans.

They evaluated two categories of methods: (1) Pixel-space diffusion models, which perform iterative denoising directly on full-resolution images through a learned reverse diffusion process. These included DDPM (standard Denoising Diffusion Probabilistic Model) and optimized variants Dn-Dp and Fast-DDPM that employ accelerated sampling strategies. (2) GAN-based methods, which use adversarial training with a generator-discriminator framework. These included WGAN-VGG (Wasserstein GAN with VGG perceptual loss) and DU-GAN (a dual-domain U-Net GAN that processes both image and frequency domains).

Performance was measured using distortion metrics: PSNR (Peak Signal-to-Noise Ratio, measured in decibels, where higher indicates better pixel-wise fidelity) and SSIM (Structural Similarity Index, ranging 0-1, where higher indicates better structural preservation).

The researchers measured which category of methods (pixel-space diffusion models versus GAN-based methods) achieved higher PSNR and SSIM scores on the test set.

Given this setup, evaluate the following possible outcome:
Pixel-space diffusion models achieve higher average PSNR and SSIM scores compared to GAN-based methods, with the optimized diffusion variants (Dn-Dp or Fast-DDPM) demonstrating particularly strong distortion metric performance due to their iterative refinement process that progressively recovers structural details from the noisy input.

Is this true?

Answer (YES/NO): NO